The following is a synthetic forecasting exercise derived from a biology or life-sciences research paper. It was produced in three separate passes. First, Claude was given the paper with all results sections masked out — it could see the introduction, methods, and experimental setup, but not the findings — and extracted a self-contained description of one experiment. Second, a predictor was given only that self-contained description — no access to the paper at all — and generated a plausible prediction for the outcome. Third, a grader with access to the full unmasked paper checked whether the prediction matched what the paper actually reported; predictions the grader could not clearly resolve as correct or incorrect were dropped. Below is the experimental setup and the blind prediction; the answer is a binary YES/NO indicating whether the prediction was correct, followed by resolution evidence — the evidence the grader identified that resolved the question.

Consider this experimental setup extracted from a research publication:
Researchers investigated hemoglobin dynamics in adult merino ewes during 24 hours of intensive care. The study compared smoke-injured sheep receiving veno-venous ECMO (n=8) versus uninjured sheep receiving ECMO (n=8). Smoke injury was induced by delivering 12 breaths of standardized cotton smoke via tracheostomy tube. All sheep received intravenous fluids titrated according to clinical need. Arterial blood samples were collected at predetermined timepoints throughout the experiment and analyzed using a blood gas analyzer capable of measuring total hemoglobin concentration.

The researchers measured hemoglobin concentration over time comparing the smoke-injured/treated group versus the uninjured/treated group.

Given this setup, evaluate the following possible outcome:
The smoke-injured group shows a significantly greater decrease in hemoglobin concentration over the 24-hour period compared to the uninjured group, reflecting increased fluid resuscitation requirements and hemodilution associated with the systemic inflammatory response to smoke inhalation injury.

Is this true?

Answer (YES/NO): NO